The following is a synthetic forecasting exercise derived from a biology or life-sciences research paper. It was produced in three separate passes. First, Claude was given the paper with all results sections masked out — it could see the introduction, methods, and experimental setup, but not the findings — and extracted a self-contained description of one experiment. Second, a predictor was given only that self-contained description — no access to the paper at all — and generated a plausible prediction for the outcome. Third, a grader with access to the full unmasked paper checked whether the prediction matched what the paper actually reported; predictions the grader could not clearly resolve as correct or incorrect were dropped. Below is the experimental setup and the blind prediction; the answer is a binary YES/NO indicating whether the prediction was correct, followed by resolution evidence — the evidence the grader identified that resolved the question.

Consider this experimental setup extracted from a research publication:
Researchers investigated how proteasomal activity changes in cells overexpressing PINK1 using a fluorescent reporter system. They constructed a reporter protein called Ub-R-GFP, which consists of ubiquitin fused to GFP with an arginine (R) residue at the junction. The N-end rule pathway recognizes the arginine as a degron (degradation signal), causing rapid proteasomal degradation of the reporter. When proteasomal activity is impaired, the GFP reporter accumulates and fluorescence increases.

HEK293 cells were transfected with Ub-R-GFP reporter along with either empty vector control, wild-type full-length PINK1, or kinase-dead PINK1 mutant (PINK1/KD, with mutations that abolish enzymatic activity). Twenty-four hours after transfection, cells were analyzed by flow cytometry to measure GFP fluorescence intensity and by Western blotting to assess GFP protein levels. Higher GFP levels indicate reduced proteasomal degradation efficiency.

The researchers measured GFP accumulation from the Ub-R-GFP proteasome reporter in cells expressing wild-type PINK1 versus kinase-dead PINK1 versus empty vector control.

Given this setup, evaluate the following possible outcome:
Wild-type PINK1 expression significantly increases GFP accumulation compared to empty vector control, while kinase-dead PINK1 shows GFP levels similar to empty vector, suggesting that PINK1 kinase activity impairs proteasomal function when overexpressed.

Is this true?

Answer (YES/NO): YES